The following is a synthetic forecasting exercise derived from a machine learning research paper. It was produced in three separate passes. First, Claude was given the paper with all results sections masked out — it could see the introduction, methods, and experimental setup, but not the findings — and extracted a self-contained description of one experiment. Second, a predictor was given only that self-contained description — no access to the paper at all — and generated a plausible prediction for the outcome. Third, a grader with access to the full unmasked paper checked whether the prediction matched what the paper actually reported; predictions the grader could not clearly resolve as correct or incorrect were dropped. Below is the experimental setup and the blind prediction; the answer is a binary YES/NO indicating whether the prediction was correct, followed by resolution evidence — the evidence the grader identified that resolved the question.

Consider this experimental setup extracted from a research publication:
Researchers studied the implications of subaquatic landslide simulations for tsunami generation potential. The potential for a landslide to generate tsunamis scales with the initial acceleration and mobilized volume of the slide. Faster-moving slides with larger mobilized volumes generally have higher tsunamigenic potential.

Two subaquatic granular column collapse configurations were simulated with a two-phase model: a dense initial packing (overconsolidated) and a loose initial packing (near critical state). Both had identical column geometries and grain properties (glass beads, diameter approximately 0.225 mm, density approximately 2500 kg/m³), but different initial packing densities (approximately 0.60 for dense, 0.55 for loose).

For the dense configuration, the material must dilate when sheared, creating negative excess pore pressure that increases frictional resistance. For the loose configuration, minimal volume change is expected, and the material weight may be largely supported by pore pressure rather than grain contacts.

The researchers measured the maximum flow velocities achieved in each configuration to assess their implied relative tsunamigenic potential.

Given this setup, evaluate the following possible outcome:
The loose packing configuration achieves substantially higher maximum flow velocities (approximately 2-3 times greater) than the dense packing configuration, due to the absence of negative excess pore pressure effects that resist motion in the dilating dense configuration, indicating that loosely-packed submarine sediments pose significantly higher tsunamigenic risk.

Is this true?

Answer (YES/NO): NO